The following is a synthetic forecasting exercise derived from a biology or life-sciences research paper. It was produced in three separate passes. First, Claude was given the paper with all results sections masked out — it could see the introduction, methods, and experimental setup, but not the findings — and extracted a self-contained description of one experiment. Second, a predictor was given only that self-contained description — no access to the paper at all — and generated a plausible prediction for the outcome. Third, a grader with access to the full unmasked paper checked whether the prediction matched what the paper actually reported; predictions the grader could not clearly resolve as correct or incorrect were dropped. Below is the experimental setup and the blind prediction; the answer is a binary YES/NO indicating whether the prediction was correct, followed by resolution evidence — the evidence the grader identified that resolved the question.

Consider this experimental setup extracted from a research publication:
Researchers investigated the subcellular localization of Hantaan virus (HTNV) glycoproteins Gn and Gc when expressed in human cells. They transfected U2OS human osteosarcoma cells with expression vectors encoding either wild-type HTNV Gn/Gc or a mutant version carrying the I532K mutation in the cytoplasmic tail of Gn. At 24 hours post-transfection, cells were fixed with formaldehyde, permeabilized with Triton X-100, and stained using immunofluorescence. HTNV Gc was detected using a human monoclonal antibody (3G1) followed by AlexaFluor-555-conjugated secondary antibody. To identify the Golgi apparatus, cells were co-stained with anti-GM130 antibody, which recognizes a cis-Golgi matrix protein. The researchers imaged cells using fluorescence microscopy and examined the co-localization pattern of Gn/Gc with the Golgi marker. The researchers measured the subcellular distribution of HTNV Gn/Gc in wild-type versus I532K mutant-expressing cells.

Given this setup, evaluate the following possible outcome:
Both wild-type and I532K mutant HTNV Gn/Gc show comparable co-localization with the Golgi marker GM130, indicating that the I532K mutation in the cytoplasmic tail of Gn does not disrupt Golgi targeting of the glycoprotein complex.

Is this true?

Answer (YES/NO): YES